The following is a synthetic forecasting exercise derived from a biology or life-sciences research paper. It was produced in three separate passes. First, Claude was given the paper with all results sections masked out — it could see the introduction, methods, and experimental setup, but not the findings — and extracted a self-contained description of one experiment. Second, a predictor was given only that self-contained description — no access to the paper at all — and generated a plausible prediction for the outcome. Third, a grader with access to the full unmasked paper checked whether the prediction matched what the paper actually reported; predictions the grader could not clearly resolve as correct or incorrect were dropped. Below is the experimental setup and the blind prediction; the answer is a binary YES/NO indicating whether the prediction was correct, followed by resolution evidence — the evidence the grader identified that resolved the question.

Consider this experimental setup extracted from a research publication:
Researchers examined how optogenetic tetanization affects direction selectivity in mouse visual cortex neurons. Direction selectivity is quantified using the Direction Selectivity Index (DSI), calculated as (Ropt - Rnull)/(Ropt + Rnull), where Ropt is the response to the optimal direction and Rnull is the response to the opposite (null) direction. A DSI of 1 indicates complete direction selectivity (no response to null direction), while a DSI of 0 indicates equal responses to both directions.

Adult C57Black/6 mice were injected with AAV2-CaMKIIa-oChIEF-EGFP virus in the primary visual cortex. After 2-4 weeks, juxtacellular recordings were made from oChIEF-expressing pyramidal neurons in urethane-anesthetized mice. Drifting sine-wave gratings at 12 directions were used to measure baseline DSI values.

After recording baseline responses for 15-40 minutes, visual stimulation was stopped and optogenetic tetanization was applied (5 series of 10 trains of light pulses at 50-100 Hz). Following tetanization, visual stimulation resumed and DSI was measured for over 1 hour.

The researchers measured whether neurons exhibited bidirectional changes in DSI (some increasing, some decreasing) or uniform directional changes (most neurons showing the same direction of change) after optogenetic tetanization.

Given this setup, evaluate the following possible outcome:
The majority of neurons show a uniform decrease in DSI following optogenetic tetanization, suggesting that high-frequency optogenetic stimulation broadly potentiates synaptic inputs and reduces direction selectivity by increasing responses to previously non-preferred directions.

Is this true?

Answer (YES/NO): NO